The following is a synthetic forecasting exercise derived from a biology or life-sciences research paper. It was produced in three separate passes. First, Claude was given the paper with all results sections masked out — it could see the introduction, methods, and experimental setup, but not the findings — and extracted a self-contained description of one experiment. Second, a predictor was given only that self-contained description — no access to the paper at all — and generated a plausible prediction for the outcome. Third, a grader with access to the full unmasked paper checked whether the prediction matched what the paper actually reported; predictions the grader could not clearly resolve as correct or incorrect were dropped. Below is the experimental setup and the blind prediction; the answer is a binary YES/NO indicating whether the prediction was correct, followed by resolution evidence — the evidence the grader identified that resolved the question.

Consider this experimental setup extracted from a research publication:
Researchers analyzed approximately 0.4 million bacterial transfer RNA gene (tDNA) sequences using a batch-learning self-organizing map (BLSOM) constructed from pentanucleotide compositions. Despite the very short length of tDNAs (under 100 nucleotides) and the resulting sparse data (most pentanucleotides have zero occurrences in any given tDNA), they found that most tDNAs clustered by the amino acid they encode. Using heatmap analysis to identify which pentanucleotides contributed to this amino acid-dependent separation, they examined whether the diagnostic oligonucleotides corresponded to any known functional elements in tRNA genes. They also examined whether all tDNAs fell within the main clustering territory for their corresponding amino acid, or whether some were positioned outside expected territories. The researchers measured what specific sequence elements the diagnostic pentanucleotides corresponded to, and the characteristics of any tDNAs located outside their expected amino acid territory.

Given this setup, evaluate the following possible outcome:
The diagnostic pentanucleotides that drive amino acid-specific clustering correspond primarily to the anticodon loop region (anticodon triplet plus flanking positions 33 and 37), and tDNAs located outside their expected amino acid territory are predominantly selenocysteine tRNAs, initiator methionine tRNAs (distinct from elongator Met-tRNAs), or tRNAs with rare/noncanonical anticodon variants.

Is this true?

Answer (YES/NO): NO